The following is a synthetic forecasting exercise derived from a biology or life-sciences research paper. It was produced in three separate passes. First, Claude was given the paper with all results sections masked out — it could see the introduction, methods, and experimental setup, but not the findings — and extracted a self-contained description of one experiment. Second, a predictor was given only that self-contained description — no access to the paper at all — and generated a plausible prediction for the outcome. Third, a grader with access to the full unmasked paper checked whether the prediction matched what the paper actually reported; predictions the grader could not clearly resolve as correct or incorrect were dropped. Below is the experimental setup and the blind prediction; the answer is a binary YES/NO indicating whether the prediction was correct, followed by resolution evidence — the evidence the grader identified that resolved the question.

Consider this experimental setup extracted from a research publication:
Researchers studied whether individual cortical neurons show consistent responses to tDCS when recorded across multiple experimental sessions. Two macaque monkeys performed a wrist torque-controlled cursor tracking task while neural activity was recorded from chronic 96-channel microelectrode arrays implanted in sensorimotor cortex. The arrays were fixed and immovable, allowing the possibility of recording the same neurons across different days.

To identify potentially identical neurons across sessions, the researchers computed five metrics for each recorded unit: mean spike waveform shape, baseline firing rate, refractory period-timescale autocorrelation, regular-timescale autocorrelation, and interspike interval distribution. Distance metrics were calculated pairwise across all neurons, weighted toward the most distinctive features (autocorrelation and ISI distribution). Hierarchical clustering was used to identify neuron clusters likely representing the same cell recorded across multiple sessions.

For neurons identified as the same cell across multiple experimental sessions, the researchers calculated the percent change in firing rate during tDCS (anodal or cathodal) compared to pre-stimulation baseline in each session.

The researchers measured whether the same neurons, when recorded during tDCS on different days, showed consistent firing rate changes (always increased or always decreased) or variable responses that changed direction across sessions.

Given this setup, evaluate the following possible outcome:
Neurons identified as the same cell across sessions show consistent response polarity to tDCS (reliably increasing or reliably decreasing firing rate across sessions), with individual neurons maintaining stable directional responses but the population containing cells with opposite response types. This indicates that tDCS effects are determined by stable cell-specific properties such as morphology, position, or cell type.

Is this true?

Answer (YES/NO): YES